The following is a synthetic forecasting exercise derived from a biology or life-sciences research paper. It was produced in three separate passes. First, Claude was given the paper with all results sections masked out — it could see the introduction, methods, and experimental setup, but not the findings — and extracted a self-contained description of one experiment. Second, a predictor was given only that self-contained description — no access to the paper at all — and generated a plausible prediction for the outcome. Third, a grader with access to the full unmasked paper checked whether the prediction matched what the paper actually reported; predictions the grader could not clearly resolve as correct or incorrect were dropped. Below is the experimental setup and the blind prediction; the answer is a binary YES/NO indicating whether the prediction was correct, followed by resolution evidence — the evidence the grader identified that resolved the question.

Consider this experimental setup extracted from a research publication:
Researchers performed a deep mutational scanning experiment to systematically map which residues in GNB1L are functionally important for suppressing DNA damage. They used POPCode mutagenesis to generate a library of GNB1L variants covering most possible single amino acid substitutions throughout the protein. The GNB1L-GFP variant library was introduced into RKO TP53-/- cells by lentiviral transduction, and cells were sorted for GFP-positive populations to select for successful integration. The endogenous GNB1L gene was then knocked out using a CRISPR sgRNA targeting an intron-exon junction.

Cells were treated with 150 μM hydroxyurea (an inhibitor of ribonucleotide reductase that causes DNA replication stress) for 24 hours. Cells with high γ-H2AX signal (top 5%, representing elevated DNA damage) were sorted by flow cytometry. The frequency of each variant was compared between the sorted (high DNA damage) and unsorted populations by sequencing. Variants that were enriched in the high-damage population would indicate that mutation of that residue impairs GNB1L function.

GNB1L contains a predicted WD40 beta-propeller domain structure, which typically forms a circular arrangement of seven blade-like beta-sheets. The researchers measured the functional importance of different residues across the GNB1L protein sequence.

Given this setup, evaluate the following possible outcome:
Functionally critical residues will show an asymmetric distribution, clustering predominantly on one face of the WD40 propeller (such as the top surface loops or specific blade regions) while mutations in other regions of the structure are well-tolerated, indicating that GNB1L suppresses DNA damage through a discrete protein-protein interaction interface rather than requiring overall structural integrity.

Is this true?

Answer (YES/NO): NO